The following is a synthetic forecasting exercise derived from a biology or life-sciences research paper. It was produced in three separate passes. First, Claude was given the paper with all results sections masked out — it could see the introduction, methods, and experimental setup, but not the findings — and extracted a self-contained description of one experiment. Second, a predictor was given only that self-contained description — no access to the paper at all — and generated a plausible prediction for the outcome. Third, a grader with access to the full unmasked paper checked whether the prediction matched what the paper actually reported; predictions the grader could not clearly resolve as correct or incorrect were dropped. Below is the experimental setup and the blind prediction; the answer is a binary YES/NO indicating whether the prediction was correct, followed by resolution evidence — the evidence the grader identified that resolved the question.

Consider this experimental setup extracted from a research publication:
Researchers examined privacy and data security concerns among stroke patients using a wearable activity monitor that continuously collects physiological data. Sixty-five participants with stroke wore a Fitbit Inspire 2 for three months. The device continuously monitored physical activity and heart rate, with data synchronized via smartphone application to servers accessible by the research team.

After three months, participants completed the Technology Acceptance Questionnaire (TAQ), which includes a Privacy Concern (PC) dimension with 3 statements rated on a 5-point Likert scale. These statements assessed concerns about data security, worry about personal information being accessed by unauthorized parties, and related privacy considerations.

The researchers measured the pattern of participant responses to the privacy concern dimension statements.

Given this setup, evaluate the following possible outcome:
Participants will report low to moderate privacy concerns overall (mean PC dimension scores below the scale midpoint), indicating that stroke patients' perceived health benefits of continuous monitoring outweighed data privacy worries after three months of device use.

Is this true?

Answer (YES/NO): NO